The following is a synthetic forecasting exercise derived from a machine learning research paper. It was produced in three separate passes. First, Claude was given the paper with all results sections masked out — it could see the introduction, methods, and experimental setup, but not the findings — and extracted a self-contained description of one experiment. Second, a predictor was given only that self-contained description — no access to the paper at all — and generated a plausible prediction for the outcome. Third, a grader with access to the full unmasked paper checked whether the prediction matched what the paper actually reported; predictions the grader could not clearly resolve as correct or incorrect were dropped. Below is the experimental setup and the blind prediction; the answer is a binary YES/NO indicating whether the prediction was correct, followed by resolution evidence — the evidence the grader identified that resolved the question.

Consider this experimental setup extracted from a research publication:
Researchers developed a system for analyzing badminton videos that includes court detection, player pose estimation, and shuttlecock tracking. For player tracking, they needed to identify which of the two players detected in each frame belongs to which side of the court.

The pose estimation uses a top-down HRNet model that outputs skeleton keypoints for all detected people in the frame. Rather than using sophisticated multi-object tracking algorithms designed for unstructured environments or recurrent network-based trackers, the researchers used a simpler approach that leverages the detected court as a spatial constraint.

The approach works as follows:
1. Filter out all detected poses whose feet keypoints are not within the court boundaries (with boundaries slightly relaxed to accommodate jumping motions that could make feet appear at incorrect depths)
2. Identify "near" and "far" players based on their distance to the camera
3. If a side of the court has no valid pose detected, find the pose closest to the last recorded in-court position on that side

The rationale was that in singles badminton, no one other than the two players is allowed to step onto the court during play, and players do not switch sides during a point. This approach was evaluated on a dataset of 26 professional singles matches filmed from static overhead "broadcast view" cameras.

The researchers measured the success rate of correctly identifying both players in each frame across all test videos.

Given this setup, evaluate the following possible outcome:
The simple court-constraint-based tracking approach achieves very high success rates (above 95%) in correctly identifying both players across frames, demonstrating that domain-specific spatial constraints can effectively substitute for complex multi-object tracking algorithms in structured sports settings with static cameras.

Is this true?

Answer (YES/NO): YES